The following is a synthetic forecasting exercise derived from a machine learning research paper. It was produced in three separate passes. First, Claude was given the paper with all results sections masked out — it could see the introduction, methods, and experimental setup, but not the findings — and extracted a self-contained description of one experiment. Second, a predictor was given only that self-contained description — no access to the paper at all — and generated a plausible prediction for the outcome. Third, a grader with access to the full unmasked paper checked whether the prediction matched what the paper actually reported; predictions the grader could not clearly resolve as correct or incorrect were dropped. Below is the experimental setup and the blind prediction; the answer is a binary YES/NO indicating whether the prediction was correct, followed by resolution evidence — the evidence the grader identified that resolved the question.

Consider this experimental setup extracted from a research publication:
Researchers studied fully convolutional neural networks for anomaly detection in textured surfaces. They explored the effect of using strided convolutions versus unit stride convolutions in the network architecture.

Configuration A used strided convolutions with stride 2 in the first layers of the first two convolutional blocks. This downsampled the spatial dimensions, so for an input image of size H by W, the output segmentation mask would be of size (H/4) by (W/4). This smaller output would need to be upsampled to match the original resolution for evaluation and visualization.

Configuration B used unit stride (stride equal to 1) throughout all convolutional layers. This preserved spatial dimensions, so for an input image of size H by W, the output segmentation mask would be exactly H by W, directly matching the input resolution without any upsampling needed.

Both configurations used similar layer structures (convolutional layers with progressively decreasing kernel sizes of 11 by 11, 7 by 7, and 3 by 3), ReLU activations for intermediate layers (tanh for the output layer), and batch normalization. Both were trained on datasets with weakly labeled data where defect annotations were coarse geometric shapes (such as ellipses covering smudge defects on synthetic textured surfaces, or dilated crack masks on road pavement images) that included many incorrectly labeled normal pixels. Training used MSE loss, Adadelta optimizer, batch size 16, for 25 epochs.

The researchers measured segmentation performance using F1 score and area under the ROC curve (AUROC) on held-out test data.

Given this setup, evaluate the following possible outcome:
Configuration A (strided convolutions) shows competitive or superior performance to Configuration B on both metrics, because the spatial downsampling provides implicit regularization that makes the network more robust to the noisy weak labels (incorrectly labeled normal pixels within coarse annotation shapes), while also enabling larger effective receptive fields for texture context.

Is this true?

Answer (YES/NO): NO